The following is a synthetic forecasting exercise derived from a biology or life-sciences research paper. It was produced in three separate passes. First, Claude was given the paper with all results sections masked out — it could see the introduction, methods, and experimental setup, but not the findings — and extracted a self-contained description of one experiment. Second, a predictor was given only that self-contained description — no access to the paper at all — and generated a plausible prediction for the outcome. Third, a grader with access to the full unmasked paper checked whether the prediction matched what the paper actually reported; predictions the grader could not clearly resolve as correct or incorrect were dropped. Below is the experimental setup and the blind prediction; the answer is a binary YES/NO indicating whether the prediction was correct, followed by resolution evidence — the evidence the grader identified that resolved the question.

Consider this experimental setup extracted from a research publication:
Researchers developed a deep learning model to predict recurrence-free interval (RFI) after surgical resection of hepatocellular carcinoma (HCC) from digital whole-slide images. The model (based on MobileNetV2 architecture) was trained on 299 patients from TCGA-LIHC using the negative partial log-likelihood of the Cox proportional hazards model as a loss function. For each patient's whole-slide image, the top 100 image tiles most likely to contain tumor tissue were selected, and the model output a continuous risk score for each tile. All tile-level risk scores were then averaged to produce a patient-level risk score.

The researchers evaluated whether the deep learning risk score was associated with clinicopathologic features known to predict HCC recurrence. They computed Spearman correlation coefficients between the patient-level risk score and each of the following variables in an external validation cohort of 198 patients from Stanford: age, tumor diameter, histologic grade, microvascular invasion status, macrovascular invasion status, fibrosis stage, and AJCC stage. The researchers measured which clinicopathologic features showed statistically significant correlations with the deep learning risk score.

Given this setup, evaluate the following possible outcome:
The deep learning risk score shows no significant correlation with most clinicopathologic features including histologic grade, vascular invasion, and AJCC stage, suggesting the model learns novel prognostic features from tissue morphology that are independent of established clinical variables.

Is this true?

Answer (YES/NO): NO